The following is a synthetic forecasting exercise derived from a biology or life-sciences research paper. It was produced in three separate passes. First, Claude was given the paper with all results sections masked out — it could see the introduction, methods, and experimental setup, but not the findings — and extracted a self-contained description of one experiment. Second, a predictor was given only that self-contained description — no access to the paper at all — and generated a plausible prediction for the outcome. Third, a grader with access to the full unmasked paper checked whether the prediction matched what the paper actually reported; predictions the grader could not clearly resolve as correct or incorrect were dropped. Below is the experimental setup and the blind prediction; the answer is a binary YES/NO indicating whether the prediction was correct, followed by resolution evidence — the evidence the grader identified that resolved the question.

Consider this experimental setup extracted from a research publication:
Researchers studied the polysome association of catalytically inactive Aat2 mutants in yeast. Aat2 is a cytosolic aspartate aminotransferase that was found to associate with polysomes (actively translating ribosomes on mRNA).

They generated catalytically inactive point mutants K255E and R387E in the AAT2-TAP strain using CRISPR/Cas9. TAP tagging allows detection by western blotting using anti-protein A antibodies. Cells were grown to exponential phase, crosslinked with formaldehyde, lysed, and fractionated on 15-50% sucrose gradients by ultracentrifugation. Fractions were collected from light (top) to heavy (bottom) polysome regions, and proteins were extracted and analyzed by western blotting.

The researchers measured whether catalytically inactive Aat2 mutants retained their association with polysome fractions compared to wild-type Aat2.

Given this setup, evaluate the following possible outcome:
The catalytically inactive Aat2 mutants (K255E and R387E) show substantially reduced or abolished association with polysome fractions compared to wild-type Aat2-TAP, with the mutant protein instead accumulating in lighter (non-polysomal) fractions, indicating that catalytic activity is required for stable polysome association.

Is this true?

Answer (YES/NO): NO